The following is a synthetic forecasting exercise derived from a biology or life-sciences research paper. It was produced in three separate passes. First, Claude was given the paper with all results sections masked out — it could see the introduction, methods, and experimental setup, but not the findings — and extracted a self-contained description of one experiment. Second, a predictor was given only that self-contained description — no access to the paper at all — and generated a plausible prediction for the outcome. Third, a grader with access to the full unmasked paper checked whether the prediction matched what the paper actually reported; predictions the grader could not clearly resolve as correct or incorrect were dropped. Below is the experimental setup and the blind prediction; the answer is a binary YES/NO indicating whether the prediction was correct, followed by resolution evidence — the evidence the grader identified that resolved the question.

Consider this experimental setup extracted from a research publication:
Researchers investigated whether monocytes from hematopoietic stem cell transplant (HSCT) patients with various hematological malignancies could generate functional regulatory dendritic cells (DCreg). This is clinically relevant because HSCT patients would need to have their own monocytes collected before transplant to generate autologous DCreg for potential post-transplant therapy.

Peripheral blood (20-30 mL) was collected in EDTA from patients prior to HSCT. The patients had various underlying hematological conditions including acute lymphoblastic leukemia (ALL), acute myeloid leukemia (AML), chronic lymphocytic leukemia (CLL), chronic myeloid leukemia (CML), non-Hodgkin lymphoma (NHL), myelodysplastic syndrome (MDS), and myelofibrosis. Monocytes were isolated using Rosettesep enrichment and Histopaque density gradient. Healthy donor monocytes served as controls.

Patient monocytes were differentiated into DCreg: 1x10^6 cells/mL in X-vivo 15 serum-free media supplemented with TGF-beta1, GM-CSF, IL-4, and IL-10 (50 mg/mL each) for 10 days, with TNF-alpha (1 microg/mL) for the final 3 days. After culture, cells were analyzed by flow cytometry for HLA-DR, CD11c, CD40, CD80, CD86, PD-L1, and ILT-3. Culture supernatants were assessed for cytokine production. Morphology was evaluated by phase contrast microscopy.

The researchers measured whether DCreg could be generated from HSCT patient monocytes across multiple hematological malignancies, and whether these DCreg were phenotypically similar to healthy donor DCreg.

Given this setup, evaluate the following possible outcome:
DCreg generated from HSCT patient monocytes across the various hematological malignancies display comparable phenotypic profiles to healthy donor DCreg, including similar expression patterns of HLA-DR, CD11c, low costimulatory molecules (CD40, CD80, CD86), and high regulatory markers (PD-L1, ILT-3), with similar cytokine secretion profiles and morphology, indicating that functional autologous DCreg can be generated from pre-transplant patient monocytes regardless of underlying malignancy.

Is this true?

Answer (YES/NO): NO